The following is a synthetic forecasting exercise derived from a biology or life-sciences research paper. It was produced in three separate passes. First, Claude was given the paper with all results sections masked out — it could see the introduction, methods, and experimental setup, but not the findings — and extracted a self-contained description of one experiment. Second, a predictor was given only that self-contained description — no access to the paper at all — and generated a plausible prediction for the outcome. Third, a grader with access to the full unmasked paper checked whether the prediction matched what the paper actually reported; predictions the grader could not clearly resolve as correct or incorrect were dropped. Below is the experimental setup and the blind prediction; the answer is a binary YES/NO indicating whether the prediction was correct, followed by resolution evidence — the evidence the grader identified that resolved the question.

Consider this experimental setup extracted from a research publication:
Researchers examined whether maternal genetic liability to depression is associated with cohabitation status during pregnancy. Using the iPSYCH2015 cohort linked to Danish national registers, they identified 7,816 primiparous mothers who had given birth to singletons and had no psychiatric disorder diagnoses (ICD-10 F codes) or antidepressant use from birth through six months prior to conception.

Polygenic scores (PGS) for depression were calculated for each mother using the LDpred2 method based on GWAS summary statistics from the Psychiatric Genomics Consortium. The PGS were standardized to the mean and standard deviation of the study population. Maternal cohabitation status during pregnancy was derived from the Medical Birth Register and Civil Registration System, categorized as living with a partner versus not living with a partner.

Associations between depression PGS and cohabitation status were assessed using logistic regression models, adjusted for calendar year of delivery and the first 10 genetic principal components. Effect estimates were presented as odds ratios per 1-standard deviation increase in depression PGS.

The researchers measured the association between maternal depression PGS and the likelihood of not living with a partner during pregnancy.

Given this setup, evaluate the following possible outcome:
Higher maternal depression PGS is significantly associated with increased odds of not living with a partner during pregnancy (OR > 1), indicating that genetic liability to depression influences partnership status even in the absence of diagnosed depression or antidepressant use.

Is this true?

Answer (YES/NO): YES